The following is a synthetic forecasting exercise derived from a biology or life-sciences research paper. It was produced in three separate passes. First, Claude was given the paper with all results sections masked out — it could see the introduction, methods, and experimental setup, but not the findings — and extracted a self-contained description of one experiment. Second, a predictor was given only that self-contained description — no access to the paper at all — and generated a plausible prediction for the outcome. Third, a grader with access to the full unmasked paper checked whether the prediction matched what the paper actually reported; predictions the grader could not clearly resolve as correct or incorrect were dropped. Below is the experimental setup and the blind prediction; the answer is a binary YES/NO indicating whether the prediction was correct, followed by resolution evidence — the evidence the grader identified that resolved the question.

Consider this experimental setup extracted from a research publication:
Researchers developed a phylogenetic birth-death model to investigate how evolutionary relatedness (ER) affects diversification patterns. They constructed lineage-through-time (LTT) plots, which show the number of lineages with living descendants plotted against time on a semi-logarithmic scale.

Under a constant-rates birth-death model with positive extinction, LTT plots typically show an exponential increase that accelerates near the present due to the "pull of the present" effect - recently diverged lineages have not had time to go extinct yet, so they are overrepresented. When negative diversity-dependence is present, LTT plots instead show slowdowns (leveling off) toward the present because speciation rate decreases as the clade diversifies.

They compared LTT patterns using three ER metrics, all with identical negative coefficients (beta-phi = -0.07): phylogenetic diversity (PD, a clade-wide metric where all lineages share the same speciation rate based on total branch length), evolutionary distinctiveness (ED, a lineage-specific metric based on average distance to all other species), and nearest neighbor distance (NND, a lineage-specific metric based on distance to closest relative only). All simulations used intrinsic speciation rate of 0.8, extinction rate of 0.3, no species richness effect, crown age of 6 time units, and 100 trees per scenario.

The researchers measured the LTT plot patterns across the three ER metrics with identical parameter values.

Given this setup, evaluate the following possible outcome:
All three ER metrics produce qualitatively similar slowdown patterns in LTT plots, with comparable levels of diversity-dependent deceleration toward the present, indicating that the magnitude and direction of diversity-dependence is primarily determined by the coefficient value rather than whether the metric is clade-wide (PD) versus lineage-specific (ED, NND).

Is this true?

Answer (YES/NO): NO